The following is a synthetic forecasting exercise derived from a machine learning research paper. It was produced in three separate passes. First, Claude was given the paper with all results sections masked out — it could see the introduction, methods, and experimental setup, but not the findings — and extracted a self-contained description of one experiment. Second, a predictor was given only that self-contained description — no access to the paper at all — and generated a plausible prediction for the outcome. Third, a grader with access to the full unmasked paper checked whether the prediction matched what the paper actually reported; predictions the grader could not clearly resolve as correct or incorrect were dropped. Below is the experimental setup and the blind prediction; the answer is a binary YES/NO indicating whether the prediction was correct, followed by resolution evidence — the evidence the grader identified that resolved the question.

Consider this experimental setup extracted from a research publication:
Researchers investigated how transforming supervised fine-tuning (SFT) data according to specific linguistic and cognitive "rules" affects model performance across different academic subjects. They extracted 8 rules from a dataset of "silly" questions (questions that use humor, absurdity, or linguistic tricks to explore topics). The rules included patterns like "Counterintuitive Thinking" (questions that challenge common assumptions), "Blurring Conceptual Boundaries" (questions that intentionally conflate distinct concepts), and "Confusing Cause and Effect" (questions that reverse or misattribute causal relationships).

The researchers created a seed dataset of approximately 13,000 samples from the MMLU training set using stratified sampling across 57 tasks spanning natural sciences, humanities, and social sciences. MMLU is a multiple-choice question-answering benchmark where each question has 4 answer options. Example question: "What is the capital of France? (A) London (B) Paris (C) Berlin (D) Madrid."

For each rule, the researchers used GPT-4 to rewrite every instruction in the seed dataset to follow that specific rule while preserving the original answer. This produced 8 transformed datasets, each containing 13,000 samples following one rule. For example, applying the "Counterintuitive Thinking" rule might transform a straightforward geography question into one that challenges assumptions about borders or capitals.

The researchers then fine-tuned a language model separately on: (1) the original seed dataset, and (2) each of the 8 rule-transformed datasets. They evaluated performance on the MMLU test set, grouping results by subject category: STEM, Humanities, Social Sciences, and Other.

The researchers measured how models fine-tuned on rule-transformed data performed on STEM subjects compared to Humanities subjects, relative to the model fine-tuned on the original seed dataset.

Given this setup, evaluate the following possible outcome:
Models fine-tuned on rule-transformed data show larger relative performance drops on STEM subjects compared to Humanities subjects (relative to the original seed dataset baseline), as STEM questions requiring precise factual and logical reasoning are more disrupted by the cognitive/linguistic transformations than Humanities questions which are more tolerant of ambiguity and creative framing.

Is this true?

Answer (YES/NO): YES